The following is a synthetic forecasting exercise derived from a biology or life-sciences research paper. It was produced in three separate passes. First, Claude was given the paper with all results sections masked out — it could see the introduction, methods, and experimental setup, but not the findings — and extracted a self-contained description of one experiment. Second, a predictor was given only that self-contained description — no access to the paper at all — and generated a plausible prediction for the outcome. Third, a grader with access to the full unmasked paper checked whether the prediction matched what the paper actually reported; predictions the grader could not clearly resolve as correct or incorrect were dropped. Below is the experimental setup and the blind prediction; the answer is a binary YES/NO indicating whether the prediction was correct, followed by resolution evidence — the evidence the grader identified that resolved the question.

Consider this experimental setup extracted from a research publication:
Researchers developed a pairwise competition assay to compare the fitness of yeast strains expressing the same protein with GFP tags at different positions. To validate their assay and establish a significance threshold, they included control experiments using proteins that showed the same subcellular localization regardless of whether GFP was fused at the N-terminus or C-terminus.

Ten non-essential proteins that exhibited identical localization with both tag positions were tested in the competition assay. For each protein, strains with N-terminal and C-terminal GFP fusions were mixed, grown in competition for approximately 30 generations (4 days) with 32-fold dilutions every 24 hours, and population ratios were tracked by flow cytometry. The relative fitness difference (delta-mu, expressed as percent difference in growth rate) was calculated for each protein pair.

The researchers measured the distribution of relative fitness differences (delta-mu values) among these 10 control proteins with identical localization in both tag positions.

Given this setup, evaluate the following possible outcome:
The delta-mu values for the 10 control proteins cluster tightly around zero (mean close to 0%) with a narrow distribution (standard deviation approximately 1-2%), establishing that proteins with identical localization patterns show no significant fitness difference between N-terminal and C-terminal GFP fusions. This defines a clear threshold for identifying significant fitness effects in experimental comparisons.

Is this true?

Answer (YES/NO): YES